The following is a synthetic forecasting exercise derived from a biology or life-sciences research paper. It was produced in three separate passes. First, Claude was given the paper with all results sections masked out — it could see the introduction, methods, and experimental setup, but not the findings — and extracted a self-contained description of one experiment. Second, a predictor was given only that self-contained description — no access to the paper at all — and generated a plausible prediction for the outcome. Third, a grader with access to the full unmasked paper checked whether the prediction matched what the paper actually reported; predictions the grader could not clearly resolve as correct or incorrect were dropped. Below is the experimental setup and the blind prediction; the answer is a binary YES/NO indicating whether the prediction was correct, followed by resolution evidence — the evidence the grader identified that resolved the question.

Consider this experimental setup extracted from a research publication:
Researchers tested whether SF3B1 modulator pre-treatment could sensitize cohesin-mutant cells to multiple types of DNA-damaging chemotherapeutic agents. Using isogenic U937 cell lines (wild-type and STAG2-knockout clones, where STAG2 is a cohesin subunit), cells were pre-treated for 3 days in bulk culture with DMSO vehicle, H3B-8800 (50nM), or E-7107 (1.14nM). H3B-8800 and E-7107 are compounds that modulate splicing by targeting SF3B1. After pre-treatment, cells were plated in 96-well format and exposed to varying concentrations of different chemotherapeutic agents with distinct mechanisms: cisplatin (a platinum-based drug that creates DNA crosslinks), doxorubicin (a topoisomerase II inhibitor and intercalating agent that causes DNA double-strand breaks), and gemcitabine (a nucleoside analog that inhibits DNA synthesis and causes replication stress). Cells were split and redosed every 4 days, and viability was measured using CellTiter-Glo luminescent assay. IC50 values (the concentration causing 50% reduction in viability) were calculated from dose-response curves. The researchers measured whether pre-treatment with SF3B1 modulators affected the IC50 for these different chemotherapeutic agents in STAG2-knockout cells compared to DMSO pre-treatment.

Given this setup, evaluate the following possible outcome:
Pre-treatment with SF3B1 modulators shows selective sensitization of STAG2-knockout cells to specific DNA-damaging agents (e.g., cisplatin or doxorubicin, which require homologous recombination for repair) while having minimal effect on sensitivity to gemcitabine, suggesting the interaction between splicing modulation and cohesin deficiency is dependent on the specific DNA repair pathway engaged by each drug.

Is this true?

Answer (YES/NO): NO